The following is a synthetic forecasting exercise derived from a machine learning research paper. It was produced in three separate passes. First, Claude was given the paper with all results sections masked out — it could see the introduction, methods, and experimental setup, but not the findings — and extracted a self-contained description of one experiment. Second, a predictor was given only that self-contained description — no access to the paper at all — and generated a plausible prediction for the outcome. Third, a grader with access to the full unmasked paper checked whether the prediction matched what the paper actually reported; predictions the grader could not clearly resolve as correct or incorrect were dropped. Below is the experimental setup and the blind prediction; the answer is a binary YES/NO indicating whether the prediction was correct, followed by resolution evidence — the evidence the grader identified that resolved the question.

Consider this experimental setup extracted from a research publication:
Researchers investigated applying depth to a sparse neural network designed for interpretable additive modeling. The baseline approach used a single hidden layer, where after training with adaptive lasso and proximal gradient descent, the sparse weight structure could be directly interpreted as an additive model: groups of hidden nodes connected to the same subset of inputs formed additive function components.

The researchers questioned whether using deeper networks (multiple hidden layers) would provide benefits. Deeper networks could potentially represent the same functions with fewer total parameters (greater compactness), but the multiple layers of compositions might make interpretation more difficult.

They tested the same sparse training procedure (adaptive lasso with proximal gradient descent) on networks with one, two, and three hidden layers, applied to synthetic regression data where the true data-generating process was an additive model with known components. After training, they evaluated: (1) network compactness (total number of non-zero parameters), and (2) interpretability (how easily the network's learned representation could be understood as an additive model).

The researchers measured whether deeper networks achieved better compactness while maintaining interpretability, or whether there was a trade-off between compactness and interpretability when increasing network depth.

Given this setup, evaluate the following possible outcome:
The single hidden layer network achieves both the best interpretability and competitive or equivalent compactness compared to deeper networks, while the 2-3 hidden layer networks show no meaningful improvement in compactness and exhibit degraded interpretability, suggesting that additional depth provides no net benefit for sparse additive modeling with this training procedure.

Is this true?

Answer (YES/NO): NO